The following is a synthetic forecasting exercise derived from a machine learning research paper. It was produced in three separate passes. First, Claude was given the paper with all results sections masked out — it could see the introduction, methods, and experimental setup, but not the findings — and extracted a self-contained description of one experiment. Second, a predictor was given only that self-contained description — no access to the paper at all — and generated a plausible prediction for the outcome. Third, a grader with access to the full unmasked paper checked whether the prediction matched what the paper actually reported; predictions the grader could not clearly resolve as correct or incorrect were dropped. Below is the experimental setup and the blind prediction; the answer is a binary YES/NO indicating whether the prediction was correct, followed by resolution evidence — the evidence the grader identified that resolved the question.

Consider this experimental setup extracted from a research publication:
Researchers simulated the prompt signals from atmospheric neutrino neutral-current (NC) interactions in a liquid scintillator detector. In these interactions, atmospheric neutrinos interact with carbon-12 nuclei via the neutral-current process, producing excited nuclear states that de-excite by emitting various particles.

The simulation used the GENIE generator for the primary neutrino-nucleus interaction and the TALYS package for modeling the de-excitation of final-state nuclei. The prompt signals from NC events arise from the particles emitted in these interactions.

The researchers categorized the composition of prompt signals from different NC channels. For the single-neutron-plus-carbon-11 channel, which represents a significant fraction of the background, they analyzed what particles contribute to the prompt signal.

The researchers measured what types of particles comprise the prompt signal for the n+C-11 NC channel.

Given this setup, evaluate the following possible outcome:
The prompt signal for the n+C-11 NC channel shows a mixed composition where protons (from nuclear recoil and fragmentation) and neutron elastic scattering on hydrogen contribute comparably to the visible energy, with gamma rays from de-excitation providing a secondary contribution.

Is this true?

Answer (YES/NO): NO